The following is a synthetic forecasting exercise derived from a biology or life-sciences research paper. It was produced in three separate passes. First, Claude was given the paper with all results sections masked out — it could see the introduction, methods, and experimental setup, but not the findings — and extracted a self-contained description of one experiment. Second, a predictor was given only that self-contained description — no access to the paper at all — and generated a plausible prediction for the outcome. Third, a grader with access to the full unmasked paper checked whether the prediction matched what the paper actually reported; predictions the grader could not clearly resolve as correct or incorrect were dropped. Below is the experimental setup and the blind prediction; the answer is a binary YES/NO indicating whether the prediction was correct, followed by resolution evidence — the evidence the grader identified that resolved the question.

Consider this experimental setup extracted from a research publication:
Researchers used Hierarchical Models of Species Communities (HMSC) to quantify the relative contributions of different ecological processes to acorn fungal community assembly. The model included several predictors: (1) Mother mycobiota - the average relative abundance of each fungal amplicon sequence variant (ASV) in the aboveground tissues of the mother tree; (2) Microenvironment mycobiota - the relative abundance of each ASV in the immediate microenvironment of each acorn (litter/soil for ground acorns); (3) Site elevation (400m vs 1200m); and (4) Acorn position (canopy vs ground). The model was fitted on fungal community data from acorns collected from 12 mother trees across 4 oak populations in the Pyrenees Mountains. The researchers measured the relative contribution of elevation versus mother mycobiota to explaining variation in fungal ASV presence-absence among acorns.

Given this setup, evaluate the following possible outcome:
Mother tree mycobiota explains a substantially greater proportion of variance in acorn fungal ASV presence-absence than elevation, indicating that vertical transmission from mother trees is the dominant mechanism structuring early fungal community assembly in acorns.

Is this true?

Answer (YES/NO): NO